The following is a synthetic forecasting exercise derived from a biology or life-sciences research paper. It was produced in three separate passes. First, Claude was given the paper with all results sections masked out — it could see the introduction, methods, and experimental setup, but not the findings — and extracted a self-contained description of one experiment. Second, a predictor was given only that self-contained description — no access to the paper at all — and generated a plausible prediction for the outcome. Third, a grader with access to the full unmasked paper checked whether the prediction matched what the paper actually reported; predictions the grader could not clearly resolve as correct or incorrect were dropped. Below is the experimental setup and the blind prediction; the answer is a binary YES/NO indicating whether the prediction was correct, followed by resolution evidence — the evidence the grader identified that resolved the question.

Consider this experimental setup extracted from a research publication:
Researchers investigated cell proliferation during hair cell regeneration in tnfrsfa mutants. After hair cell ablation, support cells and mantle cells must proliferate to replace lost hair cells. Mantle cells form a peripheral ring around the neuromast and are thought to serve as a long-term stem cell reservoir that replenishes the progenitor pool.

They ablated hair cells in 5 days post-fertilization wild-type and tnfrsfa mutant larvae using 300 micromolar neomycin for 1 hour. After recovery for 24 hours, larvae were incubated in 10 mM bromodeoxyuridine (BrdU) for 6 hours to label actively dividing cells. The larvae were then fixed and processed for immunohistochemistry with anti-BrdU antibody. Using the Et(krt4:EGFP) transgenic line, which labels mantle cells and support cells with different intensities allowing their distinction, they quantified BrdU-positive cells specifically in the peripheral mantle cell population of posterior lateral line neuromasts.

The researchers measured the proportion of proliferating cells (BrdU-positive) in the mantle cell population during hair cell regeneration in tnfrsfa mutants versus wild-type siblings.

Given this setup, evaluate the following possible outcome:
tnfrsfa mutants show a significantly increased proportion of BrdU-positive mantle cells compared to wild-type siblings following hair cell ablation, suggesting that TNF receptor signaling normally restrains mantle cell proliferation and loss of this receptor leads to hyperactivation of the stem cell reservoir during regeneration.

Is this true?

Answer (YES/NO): NO